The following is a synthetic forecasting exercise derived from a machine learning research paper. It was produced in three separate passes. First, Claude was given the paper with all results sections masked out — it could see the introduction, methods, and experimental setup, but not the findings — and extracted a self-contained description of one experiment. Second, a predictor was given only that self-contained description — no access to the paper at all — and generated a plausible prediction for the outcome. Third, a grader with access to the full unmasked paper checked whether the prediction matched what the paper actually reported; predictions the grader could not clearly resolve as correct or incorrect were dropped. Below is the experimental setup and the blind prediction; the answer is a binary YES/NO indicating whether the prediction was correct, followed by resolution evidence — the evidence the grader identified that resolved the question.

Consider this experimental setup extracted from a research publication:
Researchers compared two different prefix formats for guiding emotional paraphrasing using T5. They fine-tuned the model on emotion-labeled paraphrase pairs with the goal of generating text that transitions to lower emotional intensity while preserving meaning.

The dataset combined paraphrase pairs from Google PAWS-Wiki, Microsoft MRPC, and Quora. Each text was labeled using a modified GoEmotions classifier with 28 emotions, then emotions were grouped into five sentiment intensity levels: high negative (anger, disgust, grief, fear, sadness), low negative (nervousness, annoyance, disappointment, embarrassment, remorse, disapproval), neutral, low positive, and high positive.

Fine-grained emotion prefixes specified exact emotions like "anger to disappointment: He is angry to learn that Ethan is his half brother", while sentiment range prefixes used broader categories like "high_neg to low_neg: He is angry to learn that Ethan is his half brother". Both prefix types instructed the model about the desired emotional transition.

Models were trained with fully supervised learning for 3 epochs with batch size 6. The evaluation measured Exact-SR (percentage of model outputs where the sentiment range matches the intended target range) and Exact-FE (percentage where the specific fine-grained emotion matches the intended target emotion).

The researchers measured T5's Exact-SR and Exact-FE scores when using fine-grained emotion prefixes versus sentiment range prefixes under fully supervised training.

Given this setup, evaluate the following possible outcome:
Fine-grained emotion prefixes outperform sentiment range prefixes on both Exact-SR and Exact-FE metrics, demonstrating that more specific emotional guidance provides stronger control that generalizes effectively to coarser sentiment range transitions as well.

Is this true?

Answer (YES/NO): NO